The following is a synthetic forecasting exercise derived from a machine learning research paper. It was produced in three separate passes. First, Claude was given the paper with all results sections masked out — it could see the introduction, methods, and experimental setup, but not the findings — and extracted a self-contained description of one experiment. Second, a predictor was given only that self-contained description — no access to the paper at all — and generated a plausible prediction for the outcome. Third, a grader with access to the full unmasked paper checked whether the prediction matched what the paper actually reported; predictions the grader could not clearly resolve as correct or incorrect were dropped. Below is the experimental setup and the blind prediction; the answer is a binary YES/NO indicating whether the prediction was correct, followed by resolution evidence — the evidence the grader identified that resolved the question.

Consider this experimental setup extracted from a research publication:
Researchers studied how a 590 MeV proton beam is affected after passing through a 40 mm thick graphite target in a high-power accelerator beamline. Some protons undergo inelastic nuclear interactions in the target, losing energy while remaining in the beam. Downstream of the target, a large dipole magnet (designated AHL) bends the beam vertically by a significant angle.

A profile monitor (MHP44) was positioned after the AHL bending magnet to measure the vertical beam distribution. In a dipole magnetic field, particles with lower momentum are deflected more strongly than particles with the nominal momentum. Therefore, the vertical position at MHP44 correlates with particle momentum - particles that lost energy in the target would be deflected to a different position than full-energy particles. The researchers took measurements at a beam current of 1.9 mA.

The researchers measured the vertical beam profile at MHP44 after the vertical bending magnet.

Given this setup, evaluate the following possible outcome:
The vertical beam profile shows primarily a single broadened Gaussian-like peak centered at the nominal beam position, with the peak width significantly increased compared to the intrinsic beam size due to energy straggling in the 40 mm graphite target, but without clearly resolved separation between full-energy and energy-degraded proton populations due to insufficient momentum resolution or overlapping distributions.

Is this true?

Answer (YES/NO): NO